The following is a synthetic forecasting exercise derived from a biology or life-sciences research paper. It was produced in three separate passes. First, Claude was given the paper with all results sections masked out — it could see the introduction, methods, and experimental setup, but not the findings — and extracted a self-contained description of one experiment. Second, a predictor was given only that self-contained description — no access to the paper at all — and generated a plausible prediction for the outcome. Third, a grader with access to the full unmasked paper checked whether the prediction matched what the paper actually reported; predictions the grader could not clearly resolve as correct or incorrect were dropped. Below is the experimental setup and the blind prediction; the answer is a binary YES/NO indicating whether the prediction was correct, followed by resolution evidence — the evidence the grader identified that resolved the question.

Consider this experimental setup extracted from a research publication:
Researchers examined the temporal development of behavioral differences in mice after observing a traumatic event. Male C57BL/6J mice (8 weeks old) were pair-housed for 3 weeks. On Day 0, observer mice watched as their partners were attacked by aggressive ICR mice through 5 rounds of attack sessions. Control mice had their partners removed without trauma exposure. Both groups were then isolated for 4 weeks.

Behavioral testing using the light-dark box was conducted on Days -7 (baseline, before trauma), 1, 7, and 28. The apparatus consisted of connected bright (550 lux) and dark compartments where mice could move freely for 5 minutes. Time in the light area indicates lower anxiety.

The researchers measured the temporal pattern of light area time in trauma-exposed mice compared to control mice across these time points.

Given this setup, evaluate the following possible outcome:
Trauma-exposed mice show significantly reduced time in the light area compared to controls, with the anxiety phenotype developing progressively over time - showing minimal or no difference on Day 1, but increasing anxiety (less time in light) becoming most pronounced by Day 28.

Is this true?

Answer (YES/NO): NO